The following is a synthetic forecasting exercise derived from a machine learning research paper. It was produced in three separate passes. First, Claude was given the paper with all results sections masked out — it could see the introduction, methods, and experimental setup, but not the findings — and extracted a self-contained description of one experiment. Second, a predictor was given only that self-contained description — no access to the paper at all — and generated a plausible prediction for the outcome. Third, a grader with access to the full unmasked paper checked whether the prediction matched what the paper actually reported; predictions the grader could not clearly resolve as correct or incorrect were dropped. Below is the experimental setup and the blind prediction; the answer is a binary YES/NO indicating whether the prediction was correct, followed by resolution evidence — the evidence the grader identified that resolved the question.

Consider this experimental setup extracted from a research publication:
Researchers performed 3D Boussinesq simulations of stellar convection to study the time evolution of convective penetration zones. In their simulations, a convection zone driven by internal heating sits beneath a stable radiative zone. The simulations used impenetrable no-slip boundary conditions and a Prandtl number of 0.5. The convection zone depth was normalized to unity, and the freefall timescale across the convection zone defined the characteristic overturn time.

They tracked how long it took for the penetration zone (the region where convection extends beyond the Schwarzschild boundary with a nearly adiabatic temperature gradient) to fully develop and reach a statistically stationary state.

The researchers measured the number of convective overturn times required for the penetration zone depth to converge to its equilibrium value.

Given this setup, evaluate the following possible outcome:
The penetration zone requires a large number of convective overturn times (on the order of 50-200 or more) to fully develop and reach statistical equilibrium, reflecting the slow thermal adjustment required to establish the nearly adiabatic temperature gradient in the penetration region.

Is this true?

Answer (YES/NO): NO